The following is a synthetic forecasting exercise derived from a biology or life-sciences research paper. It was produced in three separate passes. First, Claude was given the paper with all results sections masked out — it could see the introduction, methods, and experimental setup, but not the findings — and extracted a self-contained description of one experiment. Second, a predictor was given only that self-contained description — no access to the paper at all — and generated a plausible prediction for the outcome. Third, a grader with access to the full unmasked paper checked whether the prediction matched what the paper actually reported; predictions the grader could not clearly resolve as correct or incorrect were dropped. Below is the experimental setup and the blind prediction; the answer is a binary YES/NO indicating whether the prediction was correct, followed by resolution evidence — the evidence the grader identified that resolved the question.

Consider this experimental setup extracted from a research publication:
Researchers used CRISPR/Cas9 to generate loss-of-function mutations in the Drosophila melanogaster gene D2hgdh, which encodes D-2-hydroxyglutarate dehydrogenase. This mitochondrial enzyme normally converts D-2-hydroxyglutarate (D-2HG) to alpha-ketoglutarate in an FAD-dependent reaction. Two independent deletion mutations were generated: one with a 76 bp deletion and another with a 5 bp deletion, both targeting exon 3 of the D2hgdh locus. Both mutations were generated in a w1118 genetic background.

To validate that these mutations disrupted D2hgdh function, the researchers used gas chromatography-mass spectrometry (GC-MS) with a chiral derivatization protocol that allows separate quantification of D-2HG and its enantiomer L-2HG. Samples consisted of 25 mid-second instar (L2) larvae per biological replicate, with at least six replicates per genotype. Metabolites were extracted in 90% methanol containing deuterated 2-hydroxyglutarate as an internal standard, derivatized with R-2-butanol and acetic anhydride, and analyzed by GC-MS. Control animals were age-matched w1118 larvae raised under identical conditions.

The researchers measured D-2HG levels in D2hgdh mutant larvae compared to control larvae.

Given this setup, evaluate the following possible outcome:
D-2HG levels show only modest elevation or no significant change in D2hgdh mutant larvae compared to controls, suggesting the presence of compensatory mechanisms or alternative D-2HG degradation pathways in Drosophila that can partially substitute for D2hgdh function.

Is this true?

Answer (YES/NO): NO